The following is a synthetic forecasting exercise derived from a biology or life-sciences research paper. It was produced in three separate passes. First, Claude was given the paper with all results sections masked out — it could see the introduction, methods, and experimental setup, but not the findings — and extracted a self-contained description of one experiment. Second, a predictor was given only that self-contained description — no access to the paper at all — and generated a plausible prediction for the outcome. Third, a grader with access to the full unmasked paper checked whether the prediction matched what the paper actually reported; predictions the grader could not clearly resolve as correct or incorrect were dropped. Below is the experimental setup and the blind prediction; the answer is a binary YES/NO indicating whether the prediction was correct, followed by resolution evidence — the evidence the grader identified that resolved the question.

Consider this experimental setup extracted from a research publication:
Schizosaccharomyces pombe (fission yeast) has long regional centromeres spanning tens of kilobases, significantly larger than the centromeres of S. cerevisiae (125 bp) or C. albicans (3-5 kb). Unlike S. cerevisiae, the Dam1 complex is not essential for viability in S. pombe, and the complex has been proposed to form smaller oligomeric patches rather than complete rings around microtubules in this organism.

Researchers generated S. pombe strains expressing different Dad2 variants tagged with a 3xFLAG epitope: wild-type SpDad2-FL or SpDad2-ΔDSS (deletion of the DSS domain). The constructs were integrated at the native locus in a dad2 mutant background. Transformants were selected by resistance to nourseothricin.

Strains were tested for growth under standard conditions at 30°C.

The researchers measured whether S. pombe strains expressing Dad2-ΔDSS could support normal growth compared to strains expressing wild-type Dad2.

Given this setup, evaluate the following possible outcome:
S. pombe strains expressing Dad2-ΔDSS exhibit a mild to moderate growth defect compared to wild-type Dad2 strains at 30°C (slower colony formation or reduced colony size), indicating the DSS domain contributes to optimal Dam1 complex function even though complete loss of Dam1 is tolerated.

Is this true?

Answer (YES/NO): NO